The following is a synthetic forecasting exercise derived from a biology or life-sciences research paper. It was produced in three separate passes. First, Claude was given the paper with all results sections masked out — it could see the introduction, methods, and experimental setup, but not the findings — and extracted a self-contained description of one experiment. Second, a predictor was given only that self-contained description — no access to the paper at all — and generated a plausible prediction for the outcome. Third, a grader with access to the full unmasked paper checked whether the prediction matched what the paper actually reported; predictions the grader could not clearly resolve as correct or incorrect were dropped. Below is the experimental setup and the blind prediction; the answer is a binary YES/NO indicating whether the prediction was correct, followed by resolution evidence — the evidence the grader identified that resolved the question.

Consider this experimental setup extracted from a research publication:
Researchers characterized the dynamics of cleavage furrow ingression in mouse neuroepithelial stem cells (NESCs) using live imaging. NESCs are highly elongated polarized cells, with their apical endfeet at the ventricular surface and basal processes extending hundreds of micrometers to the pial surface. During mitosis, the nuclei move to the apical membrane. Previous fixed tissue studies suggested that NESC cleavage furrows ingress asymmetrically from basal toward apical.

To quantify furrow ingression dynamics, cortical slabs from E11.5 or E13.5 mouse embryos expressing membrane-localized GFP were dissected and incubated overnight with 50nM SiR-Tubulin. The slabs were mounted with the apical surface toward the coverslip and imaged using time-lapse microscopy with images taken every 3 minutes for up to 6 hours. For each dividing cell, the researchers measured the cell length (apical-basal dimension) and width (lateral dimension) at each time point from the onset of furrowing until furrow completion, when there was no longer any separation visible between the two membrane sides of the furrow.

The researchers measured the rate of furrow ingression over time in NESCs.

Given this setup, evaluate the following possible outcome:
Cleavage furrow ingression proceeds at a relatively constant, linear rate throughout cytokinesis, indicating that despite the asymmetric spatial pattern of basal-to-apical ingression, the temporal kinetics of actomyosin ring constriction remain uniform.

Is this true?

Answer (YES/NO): YES